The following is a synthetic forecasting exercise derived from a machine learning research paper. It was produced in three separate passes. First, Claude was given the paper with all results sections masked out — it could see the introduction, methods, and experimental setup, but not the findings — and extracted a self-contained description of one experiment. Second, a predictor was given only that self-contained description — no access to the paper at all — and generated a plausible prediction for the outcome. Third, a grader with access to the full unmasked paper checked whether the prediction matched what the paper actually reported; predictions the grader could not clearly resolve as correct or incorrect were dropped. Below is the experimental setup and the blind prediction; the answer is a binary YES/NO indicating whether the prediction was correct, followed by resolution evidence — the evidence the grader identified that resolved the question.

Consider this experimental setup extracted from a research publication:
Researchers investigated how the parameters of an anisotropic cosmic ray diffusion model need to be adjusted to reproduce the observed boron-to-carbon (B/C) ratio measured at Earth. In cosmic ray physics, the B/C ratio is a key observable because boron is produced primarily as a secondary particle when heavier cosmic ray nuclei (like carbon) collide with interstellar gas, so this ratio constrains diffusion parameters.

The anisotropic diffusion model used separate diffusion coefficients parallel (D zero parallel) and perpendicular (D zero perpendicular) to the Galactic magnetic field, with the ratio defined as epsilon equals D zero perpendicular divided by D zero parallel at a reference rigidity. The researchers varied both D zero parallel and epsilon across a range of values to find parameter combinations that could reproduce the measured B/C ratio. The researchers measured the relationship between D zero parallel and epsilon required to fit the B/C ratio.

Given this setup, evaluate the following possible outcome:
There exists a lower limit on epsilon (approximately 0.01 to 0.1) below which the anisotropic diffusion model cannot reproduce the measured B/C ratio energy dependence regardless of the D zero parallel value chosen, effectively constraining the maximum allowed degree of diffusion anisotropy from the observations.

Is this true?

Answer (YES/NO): NO